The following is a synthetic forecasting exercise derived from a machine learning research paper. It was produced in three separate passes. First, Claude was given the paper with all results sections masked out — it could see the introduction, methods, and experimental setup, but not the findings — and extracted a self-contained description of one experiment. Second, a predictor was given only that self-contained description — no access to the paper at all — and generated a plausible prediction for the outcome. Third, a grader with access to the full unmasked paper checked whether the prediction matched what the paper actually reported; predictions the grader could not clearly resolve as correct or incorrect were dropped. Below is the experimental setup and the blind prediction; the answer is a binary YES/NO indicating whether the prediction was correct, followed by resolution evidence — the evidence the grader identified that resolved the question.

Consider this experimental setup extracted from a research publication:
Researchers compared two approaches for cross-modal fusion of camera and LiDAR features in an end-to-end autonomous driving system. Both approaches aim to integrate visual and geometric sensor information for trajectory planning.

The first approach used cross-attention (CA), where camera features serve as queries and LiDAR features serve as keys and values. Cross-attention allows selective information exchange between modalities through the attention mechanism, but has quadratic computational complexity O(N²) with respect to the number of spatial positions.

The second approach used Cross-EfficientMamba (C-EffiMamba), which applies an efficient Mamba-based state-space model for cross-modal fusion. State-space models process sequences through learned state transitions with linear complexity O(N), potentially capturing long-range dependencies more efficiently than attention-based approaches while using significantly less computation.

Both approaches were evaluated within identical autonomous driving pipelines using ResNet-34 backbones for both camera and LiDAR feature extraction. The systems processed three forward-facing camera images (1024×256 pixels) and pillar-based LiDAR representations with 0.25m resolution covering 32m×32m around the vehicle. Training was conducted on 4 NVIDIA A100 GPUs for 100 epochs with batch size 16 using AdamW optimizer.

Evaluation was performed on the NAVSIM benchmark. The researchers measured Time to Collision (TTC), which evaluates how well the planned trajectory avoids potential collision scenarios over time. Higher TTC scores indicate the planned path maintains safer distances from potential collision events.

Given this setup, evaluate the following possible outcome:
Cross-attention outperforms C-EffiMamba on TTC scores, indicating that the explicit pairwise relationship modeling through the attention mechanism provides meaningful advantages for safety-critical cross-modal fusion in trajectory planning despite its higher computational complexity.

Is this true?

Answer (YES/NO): YES